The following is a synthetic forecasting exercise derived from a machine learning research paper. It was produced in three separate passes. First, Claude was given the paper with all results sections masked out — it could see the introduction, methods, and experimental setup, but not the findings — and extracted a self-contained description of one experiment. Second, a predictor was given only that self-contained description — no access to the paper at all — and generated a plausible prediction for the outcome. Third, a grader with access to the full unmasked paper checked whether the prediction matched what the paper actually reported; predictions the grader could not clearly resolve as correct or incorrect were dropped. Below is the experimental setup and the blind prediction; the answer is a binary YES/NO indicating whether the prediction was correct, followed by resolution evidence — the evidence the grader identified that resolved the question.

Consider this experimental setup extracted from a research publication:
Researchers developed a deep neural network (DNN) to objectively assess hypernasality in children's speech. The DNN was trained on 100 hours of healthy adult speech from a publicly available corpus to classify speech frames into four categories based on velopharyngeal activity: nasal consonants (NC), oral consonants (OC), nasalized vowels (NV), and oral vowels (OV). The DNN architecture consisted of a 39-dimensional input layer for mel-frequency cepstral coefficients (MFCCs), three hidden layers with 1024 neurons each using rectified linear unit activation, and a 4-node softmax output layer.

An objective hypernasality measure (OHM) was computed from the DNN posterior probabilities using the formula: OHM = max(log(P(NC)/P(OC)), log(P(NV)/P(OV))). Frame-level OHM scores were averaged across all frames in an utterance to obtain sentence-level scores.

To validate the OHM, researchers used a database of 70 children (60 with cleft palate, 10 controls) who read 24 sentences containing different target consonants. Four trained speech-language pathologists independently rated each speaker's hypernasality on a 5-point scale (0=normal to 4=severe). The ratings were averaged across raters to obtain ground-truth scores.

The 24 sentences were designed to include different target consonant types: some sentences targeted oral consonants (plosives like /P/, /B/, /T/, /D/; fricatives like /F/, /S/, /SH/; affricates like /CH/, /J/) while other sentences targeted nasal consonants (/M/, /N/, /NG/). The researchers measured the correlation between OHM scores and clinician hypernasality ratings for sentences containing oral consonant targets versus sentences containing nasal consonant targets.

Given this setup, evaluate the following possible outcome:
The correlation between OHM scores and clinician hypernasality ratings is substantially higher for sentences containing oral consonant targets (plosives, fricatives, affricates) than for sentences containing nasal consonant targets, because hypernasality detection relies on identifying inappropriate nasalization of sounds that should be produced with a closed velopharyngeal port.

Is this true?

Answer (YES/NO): YES